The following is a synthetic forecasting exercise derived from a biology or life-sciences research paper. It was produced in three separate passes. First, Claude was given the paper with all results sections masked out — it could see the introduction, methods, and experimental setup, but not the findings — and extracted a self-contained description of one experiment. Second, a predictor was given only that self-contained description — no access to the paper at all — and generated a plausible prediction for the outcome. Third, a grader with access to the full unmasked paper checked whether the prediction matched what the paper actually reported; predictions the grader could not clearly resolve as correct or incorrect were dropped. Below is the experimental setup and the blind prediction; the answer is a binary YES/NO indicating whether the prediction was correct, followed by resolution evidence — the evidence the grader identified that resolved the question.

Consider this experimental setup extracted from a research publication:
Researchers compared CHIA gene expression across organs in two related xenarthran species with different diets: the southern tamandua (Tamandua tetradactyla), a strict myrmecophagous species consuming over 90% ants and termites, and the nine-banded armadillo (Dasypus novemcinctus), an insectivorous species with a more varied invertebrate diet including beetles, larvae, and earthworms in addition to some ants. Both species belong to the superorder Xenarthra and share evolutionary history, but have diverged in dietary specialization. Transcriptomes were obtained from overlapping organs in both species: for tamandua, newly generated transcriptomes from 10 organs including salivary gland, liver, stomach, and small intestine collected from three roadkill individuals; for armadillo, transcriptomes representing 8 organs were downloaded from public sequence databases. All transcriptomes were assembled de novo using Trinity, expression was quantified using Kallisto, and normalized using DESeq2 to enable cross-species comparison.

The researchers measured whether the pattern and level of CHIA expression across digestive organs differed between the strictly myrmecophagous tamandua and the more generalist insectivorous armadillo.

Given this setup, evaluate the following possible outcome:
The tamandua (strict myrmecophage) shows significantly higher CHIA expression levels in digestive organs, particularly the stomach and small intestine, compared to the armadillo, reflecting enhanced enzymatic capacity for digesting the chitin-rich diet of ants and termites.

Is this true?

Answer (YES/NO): NO